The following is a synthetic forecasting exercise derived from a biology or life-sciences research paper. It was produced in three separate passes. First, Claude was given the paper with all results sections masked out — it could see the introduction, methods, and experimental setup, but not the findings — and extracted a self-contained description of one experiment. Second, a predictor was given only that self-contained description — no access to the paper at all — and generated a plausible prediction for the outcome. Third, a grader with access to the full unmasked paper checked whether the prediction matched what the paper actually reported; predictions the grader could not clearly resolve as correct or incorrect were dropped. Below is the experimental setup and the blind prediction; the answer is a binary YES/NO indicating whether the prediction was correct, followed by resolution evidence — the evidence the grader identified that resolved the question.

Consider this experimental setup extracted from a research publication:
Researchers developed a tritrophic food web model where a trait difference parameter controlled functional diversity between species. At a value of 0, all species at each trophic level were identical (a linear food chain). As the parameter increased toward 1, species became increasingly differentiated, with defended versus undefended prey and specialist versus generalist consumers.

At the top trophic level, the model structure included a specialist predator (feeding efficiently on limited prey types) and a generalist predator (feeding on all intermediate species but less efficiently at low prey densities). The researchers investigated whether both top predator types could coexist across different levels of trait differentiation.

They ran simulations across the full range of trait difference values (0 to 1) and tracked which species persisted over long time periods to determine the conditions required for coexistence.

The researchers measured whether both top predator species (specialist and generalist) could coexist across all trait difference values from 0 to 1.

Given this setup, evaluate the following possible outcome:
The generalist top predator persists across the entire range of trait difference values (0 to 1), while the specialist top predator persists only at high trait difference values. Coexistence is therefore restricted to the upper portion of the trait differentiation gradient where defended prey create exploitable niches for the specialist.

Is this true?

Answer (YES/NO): NO